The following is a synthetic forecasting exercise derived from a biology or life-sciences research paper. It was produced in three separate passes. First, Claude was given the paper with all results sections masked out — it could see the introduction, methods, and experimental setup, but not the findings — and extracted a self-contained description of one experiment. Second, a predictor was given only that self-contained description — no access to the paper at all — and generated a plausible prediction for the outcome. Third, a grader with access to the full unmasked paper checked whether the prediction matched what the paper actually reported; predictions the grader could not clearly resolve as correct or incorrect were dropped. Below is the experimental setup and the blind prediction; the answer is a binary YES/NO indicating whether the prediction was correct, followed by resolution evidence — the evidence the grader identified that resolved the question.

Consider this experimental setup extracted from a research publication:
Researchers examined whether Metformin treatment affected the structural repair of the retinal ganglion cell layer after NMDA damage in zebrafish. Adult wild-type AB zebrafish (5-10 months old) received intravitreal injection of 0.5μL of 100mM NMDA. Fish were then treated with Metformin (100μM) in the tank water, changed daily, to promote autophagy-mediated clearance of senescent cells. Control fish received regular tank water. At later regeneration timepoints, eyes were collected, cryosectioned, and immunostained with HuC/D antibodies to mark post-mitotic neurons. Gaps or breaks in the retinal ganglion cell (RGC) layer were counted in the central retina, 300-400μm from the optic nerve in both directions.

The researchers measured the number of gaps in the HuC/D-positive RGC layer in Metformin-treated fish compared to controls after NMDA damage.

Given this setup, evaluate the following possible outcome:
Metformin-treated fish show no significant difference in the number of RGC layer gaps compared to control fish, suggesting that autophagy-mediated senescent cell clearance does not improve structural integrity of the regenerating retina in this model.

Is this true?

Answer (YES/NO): NO